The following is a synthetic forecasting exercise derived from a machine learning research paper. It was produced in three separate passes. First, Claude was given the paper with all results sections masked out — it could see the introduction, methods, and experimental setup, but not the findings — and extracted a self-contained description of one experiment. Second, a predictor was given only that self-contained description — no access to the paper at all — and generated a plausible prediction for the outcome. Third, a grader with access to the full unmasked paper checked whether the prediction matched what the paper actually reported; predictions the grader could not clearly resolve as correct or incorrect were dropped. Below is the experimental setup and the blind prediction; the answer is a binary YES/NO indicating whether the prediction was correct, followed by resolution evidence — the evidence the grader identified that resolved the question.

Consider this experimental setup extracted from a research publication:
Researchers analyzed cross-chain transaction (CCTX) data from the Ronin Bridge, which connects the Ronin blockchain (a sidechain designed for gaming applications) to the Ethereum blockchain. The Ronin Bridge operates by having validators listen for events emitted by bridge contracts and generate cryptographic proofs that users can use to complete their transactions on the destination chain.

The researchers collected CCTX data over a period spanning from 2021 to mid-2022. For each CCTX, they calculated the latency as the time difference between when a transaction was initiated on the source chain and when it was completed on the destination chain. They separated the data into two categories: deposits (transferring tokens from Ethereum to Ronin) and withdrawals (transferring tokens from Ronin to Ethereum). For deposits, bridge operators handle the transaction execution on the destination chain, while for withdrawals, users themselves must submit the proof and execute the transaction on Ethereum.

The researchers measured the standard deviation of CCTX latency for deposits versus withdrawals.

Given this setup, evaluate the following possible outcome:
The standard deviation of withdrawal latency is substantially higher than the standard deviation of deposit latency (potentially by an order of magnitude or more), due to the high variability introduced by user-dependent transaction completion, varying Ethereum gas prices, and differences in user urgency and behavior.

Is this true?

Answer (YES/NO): YES